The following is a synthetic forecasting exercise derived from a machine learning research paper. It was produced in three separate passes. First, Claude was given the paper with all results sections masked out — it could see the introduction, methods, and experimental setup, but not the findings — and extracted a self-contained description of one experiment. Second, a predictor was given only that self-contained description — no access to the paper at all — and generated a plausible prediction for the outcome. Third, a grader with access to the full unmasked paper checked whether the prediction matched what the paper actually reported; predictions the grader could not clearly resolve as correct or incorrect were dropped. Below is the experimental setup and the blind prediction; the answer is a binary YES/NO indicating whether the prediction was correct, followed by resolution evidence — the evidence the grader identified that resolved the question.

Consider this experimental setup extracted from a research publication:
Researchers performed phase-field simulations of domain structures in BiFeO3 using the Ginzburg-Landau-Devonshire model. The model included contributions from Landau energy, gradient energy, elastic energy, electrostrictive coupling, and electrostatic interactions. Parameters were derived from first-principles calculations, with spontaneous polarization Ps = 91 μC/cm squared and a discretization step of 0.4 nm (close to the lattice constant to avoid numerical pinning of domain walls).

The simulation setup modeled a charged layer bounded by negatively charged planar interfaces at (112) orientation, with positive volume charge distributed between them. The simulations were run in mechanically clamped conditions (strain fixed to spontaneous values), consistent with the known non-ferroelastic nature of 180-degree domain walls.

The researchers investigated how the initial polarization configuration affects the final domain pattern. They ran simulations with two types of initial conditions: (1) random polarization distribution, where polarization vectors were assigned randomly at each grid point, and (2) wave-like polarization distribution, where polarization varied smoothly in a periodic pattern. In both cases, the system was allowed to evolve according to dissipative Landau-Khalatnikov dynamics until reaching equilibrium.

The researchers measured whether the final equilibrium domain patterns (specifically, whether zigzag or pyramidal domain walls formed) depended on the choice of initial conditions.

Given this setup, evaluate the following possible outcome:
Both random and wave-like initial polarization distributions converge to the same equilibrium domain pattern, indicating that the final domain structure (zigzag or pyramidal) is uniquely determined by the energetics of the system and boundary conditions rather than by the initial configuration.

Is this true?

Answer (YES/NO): NO